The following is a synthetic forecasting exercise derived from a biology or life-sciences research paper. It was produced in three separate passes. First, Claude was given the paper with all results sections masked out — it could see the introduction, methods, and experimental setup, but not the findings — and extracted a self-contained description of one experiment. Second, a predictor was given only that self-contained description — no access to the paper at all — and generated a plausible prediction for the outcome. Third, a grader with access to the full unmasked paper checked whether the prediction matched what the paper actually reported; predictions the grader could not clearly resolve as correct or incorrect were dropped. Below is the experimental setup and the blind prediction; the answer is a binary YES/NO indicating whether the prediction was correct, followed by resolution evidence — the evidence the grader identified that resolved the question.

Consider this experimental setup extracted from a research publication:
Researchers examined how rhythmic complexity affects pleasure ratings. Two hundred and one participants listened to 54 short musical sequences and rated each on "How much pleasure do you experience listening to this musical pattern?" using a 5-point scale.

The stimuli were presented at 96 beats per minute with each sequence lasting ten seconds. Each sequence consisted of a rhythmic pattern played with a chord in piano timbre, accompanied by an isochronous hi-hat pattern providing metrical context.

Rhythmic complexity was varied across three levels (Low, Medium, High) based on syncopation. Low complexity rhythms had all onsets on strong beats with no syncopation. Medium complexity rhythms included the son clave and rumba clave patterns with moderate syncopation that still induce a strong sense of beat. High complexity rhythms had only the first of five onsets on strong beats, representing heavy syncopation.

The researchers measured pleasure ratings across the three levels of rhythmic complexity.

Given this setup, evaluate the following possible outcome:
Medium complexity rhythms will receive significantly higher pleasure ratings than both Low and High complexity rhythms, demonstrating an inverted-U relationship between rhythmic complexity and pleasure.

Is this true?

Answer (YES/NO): YES